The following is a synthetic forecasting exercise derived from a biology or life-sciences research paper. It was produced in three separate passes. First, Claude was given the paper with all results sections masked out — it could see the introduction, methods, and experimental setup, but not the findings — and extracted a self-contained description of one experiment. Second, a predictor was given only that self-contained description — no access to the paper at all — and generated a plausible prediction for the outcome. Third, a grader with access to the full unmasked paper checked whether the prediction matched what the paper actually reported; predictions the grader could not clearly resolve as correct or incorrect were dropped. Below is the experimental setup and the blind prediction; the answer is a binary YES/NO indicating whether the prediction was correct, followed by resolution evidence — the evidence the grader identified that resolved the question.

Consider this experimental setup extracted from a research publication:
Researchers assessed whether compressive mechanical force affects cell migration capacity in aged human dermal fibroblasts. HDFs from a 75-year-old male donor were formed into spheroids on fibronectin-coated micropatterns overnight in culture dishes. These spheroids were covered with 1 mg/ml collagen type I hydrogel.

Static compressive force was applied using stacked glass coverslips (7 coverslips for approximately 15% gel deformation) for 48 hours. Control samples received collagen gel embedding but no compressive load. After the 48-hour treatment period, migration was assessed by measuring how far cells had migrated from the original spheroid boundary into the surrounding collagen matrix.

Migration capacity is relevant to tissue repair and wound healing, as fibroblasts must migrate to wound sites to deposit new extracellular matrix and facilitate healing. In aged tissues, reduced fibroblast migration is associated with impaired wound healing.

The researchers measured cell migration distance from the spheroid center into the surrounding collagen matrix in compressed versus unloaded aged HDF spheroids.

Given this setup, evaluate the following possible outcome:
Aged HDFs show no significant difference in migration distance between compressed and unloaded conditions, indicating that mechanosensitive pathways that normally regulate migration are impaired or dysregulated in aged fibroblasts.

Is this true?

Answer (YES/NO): NO